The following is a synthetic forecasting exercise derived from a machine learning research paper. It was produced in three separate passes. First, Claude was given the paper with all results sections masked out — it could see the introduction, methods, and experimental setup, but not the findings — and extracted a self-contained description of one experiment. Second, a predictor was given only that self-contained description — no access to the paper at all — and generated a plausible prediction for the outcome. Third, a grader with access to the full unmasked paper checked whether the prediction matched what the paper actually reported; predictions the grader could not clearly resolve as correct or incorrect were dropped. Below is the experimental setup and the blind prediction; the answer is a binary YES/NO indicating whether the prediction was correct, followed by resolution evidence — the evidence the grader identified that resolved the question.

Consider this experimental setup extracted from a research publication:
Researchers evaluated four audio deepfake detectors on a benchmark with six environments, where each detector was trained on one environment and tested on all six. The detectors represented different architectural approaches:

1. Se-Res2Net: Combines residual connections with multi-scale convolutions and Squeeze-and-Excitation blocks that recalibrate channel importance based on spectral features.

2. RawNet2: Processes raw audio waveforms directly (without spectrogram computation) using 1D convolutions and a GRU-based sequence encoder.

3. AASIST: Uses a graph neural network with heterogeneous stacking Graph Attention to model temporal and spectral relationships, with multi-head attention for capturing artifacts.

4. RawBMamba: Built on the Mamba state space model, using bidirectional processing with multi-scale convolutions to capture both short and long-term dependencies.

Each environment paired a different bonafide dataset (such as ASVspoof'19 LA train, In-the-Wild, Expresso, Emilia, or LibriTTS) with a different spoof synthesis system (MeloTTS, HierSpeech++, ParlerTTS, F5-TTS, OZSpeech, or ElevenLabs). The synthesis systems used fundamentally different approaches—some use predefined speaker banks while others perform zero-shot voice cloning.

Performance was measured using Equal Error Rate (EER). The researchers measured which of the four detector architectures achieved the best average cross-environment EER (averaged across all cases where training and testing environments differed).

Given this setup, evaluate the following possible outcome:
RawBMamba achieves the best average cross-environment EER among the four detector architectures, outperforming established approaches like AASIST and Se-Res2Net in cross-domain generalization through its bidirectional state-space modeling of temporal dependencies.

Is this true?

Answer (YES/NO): NO